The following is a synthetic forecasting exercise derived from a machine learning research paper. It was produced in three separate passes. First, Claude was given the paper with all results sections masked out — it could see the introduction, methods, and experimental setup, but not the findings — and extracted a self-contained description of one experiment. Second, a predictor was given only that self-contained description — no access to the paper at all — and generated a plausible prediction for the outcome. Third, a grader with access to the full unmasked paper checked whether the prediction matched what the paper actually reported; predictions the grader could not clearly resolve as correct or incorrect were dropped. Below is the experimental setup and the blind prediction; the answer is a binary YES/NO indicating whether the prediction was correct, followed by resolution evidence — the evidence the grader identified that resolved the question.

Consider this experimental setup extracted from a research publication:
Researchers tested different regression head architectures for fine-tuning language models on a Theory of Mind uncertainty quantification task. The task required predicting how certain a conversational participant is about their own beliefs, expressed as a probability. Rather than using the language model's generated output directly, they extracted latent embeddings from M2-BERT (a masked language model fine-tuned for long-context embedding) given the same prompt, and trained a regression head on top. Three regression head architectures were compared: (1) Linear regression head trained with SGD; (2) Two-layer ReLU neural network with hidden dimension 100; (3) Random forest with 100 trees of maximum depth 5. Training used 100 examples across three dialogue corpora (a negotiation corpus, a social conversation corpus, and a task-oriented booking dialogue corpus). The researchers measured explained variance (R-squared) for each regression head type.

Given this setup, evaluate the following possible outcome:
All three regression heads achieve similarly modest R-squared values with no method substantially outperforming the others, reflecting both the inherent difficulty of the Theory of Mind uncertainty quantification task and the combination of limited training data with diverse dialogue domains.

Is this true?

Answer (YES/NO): NO